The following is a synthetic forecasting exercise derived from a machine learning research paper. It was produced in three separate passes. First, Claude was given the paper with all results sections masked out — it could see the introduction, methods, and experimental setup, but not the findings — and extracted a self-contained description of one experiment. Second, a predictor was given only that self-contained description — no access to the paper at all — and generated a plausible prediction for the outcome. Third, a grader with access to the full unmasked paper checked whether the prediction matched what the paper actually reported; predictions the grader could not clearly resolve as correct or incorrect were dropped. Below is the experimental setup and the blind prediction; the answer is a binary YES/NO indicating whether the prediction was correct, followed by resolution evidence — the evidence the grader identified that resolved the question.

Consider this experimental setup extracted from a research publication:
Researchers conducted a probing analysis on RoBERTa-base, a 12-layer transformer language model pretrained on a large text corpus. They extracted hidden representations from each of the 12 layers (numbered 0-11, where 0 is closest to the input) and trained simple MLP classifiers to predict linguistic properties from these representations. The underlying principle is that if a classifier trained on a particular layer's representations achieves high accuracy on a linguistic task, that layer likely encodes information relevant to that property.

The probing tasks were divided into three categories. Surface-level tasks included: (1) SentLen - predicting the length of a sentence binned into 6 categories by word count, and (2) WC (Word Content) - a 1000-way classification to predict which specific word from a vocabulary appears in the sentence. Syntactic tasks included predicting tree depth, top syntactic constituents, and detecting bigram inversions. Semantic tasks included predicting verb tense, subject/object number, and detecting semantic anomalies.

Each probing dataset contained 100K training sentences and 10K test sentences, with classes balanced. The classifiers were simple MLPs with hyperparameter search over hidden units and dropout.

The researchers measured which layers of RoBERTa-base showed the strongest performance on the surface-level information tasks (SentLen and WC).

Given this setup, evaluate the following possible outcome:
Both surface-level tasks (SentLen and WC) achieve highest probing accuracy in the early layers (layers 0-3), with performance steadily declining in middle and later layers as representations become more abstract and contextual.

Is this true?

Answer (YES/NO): NO